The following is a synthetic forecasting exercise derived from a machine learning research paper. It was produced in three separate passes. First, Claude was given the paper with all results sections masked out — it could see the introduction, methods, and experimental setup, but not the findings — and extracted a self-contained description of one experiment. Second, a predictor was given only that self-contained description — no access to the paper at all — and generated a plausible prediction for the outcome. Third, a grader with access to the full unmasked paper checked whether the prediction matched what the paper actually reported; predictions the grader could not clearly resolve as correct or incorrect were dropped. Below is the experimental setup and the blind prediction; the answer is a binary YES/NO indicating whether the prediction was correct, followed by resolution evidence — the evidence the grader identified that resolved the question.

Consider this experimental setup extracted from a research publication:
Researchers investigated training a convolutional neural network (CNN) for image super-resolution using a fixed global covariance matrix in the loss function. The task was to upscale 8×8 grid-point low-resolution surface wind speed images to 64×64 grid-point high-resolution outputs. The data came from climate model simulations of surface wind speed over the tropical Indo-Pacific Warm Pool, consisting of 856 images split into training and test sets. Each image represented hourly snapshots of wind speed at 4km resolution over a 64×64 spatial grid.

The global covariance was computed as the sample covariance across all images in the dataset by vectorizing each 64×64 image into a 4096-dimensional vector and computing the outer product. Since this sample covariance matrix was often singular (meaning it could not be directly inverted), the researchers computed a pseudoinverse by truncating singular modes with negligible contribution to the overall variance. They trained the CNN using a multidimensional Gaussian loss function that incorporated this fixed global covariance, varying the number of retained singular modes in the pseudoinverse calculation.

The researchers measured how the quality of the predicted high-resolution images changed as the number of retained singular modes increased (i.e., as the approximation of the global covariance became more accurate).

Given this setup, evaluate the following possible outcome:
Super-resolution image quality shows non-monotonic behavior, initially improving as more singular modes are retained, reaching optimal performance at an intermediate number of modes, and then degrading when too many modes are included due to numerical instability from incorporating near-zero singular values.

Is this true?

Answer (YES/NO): NO